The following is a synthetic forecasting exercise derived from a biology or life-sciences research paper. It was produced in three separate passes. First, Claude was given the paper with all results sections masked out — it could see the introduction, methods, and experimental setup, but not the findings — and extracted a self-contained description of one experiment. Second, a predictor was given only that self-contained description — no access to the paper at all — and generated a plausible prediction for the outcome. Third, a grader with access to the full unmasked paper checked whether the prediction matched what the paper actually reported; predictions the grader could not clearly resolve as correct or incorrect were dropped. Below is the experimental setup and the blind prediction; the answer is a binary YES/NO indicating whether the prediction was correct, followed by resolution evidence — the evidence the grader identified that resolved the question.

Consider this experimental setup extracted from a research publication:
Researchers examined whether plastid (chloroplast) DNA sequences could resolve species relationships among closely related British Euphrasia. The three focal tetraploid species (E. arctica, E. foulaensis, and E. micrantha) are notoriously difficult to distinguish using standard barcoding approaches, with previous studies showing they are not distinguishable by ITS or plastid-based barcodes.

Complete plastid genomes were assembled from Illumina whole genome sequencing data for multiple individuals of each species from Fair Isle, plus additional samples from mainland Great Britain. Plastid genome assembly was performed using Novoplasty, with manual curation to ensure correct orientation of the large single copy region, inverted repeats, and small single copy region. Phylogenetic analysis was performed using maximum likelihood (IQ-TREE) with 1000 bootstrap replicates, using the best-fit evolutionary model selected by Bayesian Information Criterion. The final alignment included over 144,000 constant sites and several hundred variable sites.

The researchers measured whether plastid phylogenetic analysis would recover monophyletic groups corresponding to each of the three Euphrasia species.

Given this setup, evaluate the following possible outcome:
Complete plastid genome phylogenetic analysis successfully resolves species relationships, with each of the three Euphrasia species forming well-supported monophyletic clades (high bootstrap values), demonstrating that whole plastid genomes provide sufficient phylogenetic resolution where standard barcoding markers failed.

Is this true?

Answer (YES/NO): NO